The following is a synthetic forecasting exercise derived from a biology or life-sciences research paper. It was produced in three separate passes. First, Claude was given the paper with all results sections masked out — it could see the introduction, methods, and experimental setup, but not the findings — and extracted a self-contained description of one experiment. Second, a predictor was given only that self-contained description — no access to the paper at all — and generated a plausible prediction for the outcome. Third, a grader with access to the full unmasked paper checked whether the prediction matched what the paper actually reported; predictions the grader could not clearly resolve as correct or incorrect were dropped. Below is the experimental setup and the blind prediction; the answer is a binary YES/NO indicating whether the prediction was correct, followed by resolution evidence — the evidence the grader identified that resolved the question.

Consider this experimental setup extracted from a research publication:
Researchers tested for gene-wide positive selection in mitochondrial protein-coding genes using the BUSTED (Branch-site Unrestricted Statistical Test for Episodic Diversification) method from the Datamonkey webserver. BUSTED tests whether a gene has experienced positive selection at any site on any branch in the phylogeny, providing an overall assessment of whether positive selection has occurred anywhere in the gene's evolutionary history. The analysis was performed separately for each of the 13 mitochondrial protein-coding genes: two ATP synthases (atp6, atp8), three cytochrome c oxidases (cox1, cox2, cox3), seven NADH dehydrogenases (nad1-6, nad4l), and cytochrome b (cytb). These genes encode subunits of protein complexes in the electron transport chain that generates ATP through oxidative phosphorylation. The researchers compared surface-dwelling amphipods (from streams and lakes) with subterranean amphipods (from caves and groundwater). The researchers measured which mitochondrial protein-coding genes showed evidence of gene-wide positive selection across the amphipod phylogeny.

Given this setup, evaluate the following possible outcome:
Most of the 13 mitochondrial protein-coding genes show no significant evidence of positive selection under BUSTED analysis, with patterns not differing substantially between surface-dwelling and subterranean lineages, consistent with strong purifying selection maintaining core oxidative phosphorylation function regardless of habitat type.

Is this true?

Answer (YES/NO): NO